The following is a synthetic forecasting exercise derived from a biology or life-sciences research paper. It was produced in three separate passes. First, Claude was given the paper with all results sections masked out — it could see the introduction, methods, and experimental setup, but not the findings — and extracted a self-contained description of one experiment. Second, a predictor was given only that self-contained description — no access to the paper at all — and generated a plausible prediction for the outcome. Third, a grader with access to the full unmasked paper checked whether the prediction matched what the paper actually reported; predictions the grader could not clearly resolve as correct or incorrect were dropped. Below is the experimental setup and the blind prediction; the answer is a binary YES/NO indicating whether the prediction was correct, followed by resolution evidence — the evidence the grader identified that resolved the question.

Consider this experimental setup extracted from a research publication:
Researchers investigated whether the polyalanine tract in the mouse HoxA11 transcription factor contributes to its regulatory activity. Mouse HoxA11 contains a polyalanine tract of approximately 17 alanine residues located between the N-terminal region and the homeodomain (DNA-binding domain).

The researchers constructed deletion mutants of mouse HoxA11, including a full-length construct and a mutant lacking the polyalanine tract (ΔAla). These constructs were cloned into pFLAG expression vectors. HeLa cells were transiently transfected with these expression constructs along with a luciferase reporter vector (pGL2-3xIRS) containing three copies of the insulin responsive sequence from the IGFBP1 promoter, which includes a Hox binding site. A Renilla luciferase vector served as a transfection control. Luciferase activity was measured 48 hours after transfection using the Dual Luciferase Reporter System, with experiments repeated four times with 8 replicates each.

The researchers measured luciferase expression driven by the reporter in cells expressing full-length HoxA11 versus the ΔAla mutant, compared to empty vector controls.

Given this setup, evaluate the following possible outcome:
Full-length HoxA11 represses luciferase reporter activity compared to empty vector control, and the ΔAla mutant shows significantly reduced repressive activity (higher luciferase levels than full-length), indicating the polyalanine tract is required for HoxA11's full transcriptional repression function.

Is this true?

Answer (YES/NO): YES